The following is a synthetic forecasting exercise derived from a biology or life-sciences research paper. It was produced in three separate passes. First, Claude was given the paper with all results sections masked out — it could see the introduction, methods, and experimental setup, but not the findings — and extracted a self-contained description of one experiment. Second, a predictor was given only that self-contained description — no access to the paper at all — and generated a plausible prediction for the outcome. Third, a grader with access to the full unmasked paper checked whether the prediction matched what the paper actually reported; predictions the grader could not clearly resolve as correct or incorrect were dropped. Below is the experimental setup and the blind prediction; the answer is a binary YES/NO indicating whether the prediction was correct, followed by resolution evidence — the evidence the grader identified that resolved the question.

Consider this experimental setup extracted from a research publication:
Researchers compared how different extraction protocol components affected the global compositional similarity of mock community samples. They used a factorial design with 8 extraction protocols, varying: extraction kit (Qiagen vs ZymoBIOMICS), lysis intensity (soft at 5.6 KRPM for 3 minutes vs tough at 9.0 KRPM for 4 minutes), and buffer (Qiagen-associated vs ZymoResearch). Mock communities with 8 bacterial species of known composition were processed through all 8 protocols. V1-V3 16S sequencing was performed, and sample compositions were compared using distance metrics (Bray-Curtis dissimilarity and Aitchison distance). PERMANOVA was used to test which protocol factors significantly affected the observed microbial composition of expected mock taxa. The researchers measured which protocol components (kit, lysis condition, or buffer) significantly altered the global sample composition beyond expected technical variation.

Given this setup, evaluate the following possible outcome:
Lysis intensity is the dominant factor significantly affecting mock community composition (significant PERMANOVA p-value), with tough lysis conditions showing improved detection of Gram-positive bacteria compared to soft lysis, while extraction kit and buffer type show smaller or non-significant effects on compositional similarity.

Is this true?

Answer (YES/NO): NO